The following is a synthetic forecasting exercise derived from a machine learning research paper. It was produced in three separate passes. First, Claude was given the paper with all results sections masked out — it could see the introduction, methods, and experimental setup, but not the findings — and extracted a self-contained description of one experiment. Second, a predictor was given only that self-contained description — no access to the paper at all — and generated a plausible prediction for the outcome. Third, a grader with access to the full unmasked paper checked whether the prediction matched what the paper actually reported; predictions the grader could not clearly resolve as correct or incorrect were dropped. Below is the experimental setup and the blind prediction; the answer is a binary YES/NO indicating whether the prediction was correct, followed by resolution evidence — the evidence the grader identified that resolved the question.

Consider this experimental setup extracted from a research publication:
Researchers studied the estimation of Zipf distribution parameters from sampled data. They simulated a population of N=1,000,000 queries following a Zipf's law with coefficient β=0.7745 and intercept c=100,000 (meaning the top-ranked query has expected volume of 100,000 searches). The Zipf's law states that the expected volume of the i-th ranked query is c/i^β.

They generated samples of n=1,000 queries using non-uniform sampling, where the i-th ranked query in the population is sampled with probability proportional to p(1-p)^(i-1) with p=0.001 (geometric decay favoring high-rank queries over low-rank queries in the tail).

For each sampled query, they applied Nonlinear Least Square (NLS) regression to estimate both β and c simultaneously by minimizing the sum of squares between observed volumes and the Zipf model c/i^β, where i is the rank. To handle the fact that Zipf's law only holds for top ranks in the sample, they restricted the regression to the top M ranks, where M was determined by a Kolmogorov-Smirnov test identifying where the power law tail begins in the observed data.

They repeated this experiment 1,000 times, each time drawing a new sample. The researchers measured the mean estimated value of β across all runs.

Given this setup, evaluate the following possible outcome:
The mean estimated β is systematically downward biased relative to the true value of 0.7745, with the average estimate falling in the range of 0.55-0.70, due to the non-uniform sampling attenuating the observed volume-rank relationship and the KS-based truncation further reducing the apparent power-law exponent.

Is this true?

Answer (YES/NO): NO